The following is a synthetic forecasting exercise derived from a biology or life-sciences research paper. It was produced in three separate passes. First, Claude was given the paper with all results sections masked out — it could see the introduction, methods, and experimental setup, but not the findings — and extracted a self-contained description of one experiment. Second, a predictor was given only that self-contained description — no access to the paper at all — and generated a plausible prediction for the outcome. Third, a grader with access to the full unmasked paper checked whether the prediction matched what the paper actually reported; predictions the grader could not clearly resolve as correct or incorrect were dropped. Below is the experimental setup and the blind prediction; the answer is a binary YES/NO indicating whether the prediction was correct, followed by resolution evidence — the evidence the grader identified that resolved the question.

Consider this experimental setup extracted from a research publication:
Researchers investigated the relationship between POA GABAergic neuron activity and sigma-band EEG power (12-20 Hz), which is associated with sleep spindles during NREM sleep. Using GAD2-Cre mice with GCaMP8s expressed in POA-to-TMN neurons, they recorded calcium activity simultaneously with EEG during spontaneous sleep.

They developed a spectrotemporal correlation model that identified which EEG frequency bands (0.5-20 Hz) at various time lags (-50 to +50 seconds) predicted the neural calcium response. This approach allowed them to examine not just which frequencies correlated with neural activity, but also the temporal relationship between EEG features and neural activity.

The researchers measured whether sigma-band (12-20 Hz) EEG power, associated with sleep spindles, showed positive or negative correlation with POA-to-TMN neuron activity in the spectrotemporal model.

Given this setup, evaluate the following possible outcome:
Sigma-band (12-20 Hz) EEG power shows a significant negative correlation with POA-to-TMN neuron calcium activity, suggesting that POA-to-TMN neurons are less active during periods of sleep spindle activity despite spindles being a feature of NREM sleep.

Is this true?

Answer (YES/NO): NO